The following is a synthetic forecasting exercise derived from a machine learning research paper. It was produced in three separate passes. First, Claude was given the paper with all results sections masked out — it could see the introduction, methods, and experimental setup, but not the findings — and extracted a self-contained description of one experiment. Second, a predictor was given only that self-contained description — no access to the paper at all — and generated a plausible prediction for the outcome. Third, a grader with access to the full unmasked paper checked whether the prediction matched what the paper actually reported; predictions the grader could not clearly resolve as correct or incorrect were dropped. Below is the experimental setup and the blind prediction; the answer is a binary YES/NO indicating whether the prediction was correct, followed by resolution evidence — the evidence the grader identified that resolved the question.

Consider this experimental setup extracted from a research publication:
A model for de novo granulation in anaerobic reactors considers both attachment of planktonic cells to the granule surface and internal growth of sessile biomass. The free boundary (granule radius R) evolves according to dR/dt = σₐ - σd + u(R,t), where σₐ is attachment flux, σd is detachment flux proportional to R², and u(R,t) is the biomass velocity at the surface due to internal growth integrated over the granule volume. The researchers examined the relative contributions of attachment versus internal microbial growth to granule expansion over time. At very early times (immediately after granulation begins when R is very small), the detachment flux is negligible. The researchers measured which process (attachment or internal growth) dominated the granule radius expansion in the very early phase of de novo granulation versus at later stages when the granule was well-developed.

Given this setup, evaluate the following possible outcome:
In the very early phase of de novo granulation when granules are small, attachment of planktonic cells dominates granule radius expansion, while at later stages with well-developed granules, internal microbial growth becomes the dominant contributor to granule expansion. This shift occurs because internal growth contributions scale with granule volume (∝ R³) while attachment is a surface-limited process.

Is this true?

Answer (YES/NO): YES